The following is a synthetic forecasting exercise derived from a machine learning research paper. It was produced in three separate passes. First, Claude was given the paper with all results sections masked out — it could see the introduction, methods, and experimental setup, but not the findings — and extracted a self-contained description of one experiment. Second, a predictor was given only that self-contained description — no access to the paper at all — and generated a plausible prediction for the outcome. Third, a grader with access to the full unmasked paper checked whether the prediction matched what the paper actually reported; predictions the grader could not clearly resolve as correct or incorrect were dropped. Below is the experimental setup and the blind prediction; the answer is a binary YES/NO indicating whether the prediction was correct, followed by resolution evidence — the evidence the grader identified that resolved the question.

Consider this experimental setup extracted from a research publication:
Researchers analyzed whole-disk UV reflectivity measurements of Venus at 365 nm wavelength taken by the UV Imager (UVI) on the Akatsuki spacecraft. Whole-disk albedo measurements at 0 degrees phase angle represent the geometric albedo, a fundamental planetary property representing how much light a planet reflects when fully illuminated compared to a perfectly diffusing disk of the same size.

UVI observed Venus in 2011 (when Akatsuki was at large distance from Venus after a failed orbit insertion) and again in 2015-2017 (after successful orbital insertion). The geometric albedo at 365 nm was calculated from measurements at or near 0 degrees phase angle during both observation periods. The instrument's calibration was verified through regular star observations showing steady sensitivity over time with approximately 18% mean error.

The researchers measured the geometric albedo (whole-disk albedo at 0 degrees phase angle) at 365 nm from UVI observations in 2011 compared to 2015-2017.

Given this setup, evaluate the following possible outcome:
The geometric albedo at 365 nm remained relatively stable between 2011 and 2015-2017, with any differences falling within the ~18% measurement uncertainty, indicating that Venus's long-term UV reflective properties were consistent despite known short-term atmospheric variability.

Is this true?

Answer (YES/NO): NO